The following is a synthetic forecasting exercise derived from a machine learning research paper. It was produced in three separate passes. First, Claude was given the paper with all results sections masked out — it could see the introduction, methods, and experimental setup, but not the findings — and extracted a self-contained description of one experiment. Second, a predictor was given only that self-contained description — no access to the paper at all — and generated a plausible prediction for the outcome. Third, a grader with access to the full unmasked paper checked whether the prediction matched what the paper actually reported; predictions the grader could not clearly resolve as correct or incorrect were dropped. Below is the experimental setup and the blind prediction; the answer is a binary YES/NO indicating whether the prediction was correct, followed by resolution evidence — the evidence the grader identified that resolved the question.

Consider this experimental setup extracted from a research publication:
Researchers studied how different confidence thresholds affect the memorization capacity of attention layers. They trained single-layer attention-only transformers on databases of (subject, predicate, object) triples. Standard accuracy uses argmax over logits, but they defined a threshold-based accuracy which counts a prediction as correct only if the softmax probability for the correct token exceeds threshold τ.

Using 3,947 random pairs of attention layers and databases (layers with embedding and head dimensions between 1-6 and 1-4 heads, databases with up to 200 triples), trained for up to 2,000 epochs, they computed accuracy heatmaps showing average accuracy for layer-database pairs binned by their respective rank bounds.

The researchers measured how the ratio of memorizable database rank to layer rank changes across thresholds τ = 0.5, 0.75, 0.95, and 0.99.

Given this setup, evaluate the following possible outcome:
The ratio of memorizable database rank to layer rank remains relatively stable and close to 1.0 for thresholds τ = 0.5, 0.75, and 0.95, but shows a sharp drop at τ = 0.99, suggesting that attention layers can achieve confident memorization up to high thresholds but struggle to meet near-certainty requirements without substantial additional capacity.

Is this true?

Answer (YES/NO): NO